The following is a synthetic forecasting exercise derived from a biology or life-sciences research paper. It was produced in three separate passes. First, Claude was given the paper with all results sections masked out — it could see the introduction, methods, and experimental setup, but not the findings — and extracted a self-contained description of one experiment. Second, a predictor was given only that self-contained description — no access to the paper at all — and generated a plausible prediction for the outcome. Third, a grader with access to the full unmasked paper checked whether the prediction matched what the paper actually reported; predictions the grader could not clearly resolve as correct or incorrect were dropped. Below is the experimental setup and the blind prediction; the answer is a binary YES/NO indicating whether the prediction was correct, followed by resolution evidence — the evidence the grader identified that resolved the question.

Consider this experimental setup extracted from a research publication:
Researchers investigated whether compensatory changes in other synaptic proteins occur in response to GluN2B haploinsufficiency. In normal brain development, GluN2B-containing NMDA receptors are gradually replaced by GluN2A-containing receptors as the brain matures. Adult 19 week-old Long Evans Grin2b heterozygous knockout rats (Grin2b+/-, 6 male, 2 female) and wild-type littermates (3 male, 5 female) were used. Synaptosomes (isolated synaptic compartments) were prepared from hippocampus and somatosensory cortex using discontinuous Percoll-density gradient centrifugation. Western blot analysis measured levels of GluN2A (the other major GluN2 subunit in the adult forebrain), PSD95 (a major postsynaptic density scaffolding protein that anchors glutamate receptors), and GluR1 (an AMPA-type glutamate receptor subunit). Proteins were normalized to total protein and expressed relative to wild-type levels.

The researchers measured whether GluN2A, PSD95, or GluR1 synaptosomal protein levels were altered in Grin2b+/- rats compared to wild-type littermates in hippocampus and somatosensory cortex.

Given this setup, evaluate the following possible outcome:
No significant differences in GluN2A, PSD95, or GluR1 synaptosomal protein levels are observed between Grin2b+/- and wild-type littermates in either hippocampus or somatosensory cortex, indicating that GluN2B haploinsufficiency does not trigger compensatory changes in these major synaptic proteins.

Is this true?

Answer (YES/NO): YES